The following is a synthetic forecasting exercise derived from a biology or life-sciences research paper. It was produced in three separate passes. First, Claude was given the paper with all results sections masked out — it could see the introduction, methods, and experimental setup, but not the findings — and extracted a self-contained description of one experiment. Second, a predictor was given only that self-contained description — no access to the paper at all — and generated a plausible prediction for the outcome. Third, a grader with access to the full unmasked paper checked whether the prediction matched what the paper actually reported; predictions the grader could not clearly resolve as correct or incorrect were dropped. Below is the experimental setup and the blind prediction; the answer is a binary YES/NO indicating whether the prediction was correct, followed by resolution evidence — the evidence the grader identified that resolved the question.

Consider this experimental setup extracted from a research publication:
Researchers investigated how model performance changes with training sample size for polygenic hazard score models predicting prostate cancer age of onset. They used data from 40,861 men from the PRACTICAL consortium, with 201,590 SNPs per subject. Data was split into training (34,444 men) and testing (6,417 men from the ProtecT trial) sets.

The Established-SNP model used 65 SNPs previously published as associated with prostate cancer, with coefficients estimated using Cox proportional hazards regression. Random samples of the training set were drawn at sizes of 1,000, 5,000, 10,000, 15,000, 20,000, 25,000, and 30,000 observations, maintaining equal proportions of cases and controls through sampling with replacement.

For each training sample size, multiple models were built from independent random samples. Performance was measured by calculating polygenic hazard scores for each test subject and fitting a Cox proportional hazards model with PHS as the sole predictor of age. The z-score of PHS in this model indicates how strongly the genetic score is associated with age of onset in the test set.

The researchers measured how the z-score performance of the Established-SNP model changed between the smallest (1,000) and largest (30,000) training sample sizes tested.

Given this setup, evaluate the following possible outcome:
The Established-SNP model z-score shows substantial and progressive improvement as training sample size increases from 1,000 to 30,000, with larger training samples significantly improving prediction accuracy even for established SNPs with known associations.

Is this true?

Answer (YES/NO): YES